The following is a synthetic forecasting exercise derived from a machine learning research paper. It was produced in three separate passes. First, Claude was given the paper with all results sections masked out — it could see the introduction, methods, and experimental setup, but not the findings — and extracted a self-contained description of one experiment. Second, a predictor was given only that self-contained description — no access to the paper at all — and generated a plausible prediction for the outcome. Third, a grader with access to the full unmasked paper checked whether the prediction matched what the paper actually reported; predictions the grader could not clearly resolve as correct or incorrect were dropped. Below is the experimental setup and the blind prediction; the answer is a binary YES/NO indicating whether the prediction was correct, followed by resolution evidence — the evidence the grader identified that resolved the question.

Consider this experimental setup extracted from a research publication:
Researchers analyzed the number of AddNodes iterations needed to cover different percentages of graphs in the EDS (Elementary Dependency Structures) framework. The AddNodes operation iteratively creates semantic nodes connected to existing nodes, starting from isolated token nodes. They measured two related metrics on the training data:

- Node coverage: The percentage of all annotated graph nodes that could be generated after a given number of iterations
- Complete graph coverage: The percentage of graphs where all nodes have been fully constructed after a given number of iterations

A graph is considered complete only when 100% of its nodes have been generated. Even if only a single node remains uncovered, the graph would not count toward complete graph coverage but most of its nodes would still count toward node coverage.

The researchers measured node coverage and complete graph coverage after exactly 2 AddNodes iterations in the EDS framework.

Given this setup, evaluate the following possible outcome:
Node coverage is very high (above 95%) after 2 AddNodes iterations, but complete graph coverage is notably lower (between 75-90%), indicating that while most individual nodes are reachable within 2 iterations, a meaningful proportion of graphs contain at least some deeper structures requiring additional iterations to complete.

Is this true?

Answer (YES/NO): NO